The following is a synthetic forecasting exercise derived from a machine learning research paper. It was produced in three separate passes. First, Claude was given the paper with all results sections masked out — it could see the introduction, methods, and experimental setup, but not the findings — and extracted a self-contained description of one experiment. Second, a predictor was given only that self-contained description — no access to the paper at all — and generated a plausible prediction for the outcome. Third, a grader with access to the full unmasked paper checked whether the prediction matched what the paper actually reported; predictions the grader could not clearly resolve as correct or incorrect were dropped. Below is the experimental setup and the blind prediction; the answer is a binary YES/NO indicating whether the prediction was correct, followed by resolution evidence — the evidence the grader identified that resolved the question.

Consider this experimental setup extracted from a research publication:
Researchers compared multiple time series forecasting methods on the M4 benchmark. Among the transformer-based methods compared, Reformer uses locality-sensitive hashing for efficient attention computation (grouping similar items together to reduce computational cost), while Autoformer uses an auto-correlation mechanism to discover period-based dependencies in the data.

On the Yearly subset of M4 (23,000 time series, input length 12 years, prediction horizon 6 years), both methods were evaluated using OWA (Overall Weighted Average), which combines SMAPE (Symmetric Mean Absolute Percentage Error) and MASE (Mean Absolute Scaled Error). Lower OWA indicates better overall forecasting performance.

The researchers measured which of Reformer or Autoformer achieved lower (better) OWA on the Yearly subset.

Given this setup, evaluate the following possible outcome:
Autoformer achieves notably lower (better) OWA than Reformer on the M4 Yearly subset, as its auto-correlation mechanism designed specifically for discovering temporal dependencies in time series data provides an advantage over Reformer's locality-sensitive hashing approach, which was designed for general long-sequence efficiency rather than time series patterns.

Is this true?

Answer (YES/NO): YES